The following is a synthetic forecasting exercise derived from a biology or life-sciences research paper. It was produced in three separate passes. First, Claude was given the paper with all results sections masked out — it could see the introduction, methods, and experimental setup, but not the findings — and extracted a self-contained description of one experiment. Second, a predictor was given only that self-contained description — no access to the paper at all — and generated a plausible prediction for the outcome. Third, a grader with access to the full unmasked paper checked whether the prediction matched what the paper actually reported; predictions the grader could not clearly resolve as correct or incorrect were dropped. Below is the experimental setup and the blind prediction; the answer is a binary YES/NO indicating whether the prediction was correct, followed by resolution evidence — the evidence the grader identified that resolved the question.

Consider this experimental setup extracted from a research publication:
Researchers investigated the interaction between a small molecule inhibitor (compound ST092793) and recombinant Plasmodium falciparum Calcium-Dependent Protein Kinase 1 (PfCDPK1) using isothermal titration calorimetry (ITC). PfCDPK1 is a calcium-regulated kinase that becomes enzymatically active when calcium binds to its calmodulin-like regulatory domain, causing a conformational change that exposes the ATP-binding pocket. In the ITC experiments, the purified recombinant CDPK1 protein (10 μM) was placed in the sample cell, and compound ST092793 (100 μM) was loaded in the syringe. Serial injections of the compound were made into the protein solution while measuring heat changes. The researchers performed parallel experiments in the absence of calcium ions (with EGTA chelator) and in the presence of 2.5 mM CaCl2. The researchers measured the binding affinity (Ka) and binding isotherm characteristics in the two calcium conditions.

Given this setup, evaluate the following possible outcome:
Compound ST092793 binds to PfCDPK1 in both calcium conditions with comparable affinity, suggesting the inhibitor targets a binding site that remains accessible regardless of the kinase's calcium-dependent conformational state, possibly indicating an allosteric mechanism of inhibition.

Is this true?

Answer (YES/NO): NO